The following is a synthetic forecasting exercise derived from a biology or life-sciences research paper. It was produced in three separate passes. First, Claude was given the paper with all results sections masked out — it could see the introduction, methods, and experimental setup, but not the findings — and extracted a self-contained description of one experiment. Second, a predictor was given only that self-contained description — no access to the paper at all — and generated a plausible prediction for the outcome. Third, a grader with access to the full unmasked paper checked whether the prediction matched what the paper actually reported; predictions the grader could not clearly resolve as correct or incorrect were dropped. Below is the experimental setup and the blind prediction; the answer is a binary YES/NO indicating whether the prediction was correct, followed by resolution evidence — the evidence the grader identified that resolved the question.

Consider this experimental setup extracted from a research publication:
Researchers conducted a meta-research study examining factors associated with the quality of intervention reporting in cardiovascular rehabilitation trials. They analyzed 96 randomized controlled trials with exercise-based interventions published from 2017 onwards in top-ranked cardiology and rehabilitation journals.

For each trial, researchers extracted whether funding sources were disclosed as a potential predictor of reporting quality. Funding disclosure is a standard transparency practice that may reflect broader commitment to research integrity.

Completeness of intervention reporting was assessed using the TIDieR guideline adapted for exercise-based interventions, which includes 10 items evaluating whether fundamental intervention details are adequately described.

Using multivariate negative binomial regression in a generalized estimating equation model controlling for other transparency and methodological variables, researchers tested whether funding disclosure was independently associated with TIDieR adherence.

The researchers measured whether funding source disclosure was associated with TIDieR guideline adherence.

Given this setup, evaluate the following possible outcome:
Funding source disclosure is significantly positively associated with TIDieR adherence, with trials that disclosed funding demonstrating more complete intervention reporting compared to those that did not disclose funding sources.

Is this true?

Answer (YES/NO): NO